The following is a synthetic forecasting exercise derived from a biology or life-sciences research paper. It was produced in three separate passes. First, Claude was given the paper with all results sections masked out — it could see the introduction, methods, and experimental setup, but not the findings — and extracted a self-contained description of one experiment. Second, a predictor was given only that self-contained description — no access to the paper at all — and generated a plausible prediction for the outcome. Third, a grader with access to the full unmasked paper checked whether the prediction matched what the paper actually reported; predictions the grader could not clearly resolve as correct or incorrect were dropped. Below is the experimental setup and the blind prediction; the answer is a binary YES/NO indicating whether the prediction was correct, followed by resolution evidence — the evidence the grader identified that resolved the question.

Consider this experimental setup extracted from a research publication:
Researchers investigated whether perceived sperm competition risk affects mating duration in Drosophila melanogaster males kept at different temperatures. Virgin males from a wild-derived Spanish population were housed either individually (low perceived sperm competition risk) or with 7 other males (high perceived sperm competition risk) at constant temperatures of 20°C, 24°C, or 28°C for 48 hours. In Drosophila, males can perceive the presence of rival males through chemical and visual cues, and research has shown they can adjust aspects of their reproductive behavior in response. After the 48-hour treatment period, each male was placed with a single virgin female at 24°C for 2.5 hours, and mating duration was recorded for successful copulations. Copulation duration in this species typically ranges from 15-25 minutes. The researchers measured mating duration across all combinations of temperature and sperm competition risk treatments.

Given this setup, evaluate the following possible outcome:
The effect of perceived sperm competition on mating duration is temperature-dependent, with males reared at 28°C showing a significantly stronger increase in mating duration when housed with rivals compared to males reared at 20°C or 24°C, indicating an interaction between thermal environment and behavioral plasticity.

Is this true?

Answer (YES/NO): YES